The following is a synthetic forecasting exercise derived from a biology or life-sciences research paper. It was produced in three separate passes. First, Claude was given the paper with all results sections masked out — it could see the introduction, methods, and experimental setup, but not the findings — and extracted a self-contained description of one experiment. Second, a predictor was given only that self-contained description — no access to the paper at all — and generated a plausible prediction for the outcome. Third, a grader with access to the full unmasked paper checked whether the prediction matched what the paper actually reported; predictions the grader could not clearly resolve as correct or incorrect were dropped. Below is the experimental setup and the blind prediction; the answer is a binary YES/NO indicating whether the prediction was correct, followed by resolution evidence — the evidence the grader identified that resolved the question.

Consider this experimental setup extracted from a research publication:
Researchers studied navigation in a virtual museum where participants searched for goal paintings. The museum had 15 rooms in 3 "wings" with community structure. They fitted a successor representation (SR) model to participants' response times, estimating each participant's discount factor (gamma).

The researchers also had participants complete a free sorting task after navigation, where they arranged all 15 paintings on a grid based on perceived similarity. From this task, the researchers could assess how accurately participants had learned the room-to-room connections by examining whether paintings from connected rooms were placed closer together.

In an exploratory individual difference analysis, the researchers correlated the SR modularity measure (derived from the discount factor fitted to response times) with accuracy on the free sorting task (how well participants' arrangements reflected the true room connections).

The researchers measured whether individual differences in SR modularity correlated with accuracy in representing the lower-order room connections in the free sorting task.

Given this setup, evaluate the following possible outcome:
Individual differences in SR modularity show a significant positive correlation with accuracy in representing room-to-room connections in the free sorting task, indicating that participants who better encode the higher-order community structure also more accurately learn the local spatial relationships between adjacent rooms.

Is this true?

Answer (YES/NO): YES